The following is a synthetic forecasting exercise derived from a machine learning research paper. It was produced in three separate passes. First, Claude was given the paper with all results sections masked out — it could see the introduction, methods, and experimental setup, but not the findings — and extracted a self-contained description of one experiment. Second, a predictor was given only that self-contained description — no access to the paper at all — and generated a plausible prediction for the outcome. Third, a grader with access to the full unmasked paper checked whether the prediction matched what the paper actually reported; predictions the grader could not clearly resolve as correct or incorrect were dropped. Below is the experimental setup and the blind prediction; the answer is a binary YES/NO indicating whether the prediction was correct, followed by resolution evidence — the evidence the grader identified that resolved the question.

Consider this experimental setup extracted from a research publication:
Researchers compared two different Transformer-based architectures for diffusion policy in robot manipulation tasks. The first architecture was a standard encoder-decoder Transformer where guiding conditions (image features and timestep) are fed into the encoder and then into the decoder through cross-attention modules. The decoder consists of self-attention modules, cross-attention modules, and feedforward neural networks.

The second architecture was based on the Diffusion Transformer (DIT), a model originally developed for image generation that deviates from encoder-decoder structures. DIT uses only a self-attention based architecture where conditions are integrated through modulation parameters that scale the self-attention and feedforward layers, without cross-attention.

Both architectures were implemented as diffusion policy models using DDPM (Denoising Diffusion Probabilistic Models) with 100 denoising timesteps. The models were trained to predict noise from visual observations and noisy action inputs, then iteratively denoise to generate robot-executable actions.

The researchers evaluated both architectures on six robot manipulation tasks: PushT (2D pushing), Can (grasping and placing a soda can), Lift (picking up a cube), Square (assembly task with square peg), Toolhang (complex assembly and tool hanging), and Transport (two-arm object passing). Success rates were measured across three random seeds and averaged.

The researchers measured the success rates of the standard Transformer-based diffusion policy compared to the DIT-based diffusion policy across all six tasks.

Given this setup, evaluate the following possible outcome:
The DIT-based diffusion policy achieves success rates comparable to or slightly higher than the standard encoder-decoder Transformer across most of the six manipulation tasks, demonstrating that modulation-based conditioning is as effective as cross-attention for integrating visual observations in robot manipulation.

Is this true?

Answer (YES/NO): YES